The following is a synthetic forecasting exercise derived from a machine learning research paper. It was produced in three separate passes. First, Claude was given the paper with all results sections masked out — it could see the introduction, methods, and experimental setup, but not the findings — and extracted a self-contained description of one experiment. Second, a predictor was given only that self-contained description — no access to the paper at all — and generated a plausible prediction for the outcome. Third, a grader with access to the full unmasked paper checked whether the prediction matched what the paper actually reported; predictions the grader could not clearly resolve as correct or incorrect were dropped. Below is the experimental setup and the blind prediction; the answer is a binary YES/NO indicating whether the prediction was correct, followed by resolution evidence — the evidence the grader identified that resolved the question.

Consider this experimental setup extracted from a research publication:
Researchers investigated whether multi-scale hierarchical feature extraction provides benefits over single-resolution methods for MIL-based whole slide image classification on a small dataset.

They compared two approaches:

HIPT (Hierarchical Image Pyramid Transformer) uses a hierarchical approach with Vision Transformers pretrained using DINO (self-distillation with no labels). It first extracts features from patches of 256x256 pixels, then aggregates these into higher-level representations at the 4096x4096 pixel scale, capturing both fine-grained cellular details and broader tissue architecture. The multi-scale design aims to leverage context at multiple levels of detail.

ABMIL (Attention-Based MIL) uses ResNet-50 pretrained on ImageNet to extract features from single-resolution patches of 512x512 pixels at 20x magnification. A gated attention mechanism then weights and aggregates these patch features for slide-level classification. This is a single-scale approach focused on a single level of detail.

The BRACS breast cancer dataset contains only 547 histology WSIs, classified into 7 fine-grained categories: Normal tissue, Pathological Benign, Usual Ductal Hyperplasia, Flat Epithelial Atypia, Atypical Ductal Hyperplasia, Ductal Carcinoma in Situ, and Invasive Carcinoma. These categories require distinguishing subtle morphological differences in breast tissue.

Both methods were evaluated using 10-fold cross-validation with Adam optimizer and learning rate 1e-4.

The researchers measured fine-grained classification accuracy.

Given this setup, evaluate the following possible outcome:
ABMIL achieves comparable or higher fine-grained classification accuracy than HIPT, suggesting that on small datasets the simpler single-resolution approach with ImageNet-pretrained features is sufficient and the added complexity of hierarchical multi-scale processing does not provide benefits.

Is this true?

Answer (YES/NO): YES